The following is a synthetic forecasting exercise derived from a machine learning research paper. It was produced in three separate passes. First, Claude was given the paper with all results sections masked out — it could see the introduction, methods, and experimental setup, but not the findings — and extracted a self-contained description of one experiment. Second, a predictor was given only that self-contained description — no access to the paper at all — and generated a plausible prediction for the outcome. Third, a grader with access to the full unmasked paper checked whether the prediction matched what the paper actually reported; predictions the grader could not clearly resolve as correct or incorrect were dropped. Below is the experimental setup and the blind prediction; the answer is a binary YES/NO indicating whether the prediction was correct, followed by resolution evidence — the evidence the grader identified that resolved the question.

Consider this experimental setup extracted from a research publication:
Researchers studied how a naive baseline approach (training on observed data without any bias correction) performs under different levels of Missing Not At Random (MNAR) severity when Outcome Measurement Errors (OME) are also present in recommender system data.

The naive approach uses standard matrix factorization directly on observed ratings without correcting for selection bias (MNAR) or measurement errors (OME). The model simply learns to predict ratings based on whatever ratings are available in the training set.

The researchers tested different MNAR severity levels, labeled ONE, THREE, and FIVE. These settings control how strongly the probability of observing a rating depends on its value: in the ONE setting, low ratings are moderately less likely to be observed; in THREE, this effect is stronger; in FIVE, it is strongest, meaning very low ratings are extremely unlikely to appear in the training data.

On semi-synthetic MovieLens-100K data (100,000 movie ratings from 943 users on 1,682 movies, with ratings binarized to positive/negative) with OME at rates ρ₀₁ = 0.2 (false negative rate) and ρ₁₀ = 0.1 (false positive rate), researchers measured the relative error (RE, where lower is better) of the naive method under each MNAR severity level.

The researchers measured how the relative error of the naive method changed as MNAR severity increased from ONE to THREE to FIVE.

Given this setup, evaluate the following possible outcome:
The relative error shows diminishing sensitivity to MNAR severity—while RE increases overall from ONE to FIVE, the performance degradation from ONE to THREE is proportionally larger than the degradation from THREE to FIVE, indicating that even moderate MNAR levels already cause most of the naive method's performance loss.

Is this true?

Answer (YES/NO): NO